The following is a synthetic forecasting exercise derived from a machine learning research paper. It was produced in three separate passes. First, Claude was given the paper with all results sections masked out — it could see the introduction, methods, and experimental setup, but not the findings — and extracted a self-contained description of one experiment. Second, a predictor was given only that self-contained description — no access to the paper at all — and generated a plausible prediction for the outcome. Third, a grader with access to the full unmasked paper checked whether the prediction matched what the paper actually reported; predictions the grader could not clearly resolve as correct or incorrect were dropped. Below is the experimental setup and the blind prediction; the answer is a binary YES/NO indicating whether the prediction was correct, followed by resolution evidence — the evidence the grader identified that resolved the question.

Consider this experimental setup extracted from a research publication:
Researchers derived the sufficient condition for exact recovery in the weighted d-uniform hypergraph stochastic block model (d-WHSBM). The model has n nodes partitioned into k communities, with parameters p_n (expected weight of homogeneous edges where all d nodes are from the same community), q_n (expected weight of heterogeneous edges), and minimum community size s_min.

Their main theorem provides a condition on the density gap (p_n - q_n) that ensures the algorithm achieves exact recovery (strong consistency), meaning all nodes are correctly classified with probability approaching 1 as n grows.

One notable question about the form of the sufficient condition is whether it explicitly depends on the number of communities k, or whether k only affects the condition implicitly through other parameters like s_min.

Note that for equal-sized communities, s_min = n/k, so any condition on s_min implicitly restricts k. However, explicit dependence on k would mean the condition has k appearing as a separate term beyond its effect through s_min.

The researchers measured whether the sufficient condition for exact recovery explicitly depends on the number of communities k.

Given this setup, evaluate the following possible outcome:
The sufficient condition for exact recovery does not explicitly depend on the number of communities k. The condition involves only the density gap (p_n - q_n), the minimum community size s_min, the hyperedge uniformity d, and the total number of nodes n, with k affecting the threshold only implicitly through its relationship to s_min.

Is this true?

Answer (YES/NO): YES